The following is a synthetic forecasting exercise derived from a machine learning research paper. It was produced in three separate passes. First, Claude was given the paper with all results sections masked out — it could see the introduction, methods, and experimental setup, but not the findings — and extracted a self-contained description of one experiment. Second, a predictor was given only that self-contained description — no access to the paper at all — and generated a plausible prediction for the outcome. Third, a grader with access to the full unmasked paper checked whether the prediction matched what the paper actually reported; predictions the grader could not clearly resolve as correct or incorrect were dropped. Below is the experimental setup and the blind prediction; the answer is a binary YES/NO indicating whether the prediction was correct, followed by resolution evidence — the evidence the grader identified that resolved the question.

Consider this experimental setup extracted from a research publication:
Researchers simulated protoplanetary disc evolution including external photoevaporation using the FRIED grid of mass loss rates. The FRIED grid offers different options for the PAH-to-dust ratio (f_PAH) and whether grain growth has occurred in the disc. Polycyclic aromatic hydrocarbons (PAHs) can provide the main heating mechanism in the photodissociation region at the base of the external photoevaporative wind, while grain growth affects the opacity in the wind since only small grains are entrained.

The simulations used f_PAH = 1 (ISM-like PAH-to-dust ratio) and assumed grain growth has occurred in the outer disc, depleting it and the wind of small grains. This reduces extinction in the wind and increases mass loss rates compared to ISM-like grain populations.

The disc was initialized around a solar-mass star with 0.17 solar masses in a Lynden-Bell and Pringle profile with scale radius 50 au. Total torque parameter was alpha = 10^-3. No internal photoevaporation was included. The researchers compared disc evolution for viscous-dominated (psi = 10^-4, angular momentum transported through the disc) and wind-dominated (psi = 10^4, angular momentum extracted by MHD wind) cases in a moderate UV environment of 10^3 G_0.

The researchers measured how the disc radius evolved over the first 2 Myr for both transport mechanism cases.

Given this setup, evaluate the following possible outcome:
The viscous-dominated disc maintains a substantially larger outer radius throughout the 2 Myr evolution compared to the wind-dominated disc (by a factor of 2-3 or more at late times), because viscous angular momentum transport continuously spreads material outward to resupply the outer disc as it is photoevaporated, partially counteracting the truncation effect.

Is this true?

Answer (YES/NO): NO